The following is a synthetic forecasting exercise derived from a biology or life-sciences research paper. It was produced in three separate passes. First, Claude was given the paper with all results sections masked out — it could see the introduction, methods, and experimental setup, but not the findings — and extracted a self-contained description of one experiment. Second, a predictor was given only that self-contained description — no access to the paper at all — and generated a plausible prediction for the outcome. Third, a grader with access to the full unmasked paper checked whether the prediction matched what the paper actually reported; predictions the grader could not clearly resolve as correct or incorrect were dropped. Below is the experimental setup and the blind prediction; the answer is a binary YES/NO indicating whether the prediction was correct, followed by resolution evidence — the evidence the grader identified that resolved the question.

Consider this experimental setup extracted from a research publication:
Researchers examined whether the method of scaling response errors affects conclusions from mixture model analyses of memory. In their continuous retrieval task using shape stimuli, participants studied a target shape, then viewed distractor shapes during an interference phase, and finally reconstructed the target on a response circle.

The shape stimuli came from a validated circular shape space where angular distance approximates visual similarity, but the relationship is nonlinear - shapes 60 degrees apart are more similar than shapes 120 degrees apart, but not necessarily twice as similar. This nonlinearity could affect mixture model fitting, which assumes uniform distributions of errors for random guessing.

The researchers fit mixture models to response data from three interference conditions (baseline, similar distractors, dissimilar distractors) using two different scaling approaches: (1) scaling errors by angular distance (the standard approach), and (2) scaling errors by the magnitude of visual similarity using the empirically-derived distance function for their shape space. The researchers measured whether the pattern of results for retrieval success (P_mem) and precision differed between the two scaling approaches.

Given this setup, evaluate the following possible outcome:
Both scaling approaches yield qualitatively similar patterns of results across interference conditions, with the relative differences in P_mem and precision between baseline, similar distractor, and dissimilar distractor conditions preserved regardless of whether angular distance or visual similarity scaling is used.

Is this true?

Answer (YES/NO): YES